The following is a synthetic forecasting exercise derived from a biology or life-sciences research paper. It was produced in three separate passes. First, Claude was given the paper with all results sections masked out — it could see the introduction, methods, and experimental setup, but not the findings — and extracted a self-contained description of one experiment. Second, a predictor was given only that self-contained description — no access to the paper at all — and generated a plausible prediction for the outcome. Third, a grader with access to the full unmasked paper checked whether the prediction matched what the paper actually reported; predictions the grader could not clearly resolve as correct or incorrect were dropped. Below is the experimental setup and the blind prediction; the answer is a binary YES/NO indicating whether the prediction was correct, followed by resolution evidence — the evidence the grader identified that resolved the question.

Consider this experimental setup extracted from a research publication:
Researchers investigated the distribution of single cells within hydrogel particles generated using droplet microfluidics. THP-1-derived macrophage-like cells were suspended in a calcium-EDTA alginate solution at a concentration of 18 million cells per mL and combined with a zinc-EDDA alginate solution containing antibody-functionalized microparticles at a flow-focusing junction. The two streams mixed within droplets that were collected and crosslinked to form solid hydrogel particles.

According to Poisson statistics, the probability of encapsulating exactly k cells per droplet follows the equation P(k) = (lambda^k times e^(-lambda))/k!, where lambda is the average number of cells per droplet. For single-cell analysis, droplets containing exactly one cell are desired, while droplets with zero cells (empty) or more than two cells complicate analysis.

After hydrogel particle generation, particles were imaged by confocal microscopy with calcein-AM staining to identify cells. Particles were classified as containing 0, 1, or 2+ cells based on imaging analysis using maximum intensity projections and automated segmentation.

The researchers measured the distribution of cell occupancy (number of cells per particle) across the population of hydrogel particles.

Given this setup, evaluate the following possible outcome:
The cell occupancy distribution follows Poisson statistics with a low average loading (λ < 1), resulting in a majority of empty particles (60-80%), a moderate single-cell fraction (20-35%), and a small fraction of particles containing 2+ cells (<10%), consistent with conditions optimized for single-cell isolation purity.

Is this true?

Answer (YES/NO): NO